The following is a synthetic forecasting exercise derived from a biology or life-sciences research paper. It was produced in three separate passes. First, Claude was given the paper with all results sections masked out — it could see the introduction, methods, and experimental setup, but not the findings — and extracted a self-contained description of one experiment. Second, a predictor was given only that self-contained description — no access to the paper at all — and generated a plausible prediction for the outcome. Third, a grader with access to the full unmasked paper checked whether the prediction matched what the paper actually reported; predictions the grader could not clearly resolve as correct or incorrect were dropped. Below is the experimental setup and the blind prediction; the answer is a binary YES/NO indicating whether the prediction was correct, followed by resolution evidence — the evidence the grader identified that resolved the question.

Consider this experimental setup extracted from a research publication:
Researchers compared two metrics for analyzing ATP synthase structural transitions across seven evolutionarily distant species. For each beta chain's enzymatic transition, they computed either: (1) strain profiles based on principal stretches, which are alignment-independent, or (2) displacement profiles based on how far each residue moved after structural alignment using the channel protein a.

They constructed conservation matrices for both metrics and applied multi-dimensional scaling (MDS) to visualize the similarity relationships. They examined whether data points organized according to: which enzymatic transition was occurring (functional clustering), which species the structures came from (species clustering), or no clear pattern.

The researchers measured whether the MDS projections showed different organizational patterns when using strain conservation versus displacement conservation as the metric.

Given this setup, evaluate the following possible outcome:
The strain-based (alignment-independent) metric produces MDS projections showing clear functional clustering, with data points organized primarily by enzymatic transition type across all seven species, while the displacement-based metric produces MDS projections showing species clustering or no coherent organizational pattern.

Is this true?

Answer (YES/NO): YES